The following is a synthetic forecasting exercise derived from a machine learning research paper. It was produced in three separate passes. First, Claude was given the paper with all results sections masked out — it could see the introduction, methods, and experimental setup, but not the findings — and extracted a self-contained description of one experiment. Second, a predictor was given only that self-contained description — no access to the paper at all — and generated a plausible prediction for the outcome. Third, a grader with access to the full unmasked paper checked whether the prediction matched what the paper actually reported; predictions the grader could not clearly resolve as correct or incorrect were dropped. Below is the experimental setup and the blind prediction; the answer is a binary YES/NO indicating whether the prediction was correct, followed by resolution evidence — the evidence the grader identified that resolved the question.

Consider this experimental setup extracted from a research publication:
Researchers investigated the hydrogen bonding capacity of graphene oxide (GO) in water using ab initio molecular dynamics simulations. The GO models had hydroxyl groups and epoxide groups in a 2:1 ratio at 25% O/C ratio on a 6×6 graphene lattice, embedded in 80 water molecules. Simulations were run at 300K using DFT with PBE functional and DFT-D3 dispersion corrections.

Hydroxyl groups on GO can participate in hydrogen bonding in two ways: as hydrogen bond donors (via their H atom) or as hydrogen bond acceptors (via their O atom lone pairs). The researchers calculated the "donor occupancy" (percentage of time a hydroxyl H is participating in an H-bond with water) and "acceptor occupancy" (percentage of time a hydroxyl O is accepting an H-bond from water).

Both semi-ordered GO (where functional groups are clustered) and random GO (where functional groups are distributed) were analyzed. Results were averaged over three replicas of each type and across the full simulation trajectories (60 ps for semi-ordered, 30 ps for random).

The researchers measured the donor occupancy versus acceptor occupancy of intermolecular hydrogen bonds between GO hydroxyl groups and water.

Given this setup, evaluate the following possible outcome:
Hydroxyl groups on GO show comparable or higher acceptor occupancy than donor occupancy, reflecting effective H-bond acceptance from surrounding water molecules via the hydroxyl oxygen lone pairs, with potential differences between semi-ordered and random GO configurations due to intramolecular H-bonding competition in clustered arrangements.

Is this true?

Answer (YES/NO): NO